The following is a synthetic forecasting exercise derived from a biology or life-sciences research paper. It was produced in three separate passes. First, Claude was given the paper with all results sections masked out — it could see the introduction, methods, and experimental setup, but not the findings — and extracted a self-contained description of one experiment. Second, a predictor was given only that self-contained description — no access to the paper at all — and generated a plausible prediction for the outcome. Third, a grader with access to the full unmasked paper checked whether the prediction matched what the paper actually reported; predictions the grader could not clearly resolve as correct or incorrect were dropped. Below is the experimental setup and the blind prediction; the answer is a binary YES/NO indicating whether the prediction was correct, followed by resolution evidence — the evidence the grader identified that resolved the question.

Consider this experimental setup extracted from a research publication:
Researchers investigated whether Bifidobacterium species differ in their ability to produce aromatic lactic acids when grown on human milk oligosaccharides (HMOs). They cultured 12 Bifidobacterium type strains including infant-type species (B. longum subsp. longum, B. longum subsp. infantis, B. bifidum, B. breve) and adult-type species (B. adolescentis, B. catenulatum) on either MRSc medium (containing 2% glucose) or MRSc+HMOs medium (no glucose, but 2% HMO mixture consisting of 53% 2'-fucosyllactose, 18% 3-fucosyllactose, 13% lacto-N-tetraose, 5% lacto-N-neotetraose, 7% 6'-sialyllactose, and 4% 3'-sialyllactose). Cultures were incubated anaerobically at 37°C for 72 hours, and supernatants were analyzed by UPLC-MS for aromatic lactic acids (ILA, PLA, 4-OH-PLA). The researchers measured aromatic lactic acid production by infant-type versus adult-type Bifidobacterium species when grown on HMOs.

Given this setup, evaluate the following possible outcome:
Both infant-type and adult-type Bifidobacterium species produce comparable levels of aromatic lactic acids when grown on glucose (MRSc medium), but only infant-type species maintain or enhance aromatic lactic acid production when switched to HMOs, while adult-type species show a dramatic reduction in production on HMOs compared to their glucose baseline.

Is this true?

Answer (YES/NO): NO